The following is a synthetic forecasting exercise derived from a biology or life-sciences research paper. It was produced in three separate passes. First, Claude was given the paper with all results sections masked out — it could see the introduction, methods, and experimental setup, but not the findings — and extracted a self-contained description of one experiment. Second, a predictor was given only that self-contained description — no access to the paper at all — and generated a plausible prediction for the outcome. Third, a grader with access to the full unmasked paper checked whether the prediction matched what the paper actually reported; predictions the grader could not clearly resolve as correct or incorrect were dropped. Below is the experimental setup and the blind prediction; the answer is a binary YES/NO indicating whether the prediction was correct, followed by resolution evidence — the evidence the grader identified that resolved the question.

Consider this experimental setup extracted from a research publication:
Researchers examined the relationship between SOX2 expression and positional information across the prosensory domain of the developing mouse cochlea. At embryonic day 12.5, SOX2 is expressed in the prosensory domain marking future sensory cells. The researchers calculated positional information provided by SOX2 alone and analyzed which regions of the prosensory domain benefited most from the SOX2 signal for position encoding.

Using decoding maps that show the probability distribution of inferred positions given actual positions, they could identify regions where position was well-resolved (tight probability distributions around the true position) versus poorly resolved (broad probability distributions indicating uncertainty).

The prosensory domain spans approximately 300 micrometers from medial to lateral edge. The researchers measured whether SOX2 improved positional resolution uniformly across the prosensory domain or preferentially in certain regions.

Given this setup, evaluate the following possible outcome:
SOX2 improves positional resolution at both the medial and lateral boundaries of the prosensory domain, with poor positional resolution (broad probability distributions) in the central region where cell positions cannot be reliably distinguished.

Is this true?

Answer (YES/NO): NO